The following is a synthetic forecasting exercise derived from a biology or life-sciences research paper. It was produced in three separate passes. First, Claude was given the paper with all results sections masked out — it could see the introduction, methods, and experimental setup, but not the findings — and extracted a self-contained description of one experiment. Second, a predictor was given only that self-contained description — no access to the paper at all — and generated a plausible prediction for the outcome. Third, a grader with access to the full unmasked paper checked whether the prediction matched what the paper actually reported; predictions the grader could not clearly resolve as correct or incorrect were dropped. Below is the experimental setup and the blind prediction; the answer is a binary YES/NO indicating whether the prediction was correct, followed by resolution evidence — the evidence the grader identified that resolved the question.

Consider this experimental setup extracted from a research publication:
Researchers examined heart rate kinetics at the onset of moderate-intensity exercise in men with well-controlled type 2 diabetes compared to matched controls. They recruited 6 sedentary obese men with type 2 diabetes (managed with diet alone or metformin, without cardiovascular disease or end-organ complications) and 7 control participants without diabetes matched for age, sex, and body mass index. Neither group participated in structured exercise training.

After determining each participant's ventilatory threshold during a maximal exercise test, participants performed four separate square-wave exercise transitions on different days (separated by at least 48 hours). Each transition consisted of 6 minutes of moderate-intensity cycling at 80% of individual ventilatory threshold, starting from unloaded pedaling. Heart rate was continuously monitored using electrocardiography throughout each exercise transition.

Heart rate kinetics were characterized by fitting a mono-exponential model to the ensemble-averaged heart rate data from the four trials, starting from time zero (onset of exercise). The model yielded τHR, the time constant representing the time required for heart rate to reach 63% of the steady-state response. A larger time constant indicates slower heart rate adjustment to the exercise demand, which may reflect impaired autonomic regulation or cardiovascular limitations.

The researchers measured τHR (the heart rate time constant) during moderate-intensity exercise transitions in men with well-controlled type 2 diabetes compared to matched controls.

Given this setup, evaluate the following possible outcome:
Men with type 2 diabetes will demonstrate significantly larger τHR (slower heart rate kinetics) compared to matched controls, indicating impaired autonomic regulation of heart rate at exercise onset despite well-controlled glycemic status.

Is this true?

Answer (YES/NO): NO